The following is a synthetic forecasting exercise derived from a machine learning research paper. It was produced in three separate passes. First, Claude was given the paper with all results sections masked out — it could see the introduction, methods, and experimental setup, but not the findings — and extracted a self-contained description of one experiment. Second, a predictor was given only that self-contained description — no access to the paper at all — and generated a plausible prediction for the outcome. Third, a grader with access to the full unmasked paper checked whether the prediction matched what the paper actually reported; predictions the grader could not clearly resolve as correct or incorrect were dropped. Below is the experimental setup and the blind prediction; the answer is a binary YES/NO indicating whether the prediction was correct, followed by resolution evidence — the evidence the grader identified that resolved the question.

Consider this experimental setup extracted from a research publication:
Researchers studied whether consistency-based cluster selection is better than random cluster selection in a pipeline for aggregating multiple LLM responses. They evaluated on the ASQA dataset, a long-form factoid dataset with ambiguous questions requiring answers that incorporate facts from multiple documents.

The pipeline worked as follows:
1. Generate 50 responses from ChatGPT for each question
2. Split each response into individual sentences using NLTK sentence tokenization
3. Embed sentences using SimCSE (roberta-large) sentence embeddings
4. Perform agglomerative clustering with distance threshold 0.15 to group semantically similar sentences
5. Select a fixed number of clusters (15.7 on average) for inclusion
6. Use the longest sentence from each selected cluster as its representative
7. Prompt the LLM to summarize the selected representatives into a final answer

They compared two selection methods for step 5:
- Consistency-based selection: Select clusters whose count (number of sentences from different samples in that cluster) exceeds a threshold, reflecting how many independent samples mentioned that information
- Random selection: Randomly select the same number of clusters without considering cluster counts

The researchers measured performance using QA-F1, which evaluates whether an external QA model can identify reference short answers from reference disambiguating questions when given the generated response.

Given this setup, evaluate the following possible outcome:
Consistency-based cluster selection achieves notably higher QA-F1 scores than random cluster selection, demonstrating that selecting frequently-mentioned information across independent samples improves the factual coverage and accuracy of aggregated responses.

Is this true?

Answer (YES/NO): NO